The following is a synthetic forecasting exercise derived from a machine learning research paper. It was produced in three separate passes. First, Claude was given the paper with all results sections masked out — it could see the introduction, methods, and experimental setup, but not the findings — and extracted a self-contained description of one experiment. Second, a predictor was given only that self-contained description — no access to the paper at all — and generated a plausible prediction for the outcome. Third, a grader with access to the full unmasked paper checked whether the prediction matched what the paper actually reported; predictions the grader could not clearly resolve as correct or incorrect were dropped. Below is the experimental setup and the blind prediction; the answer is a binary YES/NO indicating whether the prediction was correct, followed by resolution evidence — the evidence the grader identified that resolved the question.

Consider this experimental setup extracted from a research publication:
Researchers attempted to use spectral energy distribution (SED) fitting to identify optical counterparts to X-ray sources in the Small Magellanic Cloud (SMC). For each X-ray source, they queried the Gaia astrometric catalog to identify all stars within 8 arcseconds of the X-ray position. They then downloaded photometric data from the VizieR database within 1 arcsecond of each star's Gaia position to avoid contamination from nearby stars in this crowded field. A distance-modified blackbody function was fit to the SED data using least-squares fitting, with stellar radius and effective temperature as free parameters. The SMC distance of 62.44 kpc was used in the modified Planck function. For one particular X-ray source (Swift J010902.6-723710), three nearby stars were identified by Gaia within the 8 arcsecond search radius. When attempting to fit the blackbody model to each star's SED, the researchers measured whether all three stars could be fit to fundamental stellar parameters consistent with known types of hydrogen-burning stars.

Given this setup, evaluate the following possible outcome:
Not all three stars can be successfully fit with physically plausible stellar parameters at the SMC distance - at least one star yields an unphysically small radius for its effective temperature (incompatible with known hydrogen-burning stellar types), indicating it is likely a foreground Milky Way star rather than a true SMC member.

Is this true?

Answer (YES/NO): NO